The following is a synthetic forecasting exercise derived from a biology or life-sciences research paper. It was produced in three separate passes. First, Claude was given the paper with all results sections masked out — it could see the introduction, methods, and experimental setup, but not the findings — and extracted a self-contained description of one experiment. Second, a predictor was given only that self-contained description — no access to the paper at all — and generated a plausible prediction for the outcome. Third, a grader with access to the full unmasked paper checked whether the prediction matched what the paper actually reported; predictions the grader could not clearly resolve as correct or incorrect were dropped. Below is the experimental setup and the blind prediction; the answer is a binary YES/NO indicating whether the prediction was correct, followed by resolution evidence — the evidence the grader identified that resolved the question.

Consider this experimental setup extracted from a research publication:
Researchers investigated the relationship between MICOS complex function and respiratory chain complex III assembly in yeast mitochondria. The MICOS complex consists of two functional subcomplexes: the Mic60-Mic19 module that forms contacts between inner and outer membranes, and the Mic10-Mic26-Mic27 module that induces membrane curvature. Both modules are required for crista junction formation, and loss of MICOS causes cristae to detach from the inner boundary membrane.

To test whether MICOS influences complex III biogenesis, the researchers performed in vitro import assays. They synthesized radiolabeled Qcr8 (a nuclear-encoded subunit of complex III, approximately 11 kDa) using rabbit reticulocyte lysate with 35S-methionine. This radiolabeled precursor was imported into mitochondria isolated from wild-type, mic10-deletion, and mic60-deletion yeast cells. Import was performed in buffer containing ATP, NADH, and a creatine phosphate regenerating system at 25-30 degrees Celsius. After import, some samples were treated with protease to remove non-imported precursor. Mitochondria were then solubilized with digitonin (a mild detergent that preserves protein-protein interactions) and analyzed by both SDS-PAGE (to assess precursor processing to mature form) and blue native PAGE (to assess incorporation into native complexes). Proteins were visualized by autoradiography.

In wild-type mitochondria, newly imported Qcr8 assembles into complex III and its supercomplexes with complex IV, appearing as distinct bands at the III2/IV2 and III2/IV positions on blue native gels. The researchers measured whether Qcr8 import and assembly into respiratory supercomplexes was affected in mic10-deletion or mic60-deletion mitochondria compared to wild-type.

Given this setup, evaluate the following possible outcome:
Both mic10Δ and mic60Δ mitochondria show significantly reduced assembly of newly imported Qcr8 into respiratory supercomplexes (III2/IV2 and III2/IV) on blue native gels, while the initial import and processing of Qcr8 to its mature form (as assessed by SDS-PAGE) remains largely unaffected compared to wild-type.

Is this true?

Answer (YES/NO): NO